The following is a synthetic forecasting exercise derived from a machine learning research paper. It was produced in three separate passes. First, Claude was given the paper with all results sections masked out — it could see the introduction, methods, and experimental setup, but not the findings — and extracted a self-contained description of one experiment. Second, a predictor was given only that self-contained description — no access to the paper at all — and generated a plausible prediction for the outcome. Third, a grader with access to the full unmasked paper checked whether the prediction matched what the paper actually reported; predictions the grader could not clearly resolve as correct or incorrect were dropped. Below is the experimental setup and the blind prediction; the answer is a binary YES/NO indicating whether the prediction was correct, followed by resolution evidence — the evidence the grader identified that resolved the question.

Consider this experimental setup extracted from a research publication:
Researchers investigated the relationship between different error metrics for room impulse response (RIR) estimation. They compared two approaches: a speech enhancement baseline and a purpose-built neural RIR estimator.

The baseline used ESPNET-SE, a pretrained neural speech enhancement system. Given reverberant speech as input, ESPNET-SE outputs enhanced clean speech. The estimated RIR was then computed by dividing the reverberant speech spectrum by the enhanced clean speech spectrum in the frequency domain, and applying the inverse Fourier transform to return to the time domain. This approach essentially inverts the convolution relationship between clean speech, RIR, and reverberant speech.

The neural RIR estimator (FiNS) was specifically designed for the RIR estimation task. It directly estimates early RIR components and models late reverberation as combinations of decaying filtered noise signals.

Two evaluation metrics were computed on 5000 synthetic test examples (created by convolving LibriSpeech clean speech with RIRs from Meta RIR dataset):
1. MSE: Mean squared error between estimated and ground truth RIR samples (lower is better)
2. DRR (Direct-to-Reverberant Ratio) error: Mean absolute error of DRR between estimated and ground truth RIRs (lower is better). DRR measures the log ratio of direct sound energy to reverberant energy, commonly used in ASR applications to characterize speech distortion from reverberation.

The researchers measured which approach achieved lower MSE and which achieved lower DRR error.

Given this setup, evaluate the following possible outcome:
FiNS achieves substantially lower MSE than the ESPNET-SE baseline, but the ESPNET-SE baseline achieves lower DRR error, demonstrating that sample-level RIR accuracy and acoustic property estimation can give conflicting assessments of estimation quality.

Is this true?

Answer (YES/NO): NO